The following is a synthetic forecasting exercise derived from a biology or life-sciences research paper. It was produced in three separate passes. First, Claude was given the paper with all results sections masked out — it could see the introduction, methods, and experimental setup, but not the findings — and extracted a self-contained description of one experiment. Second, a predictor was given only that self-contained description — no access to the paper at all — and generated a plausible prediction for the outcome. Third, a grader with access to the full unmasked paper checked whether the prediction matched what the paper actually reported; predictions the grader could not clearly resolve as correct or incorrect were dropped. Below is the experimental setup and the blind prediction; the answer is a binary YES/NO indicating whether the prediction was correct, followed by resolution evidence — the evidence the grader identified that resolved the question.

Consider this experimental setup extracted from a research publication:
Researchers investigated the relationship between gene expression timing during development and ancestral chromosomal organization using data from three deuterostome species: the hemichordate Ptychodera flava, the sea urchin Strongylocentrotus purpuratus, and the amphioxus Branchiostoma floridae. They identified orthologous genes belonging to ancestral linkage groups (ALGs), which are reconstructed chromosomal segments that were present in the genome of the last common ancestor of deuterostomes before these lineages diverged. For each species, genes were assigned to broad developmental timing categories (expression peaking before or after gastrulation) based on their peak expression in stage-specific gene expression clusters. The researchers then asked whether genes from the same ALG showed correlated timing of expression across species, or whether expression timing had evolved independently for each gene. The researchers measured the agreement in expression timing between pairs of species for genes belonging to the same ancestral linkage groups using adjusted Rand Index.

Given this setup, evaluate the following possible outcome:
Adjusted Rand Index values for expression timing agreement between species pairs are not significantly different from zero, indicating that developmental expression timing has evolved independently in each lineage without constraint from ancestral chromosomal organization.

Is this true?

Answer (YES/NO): NO